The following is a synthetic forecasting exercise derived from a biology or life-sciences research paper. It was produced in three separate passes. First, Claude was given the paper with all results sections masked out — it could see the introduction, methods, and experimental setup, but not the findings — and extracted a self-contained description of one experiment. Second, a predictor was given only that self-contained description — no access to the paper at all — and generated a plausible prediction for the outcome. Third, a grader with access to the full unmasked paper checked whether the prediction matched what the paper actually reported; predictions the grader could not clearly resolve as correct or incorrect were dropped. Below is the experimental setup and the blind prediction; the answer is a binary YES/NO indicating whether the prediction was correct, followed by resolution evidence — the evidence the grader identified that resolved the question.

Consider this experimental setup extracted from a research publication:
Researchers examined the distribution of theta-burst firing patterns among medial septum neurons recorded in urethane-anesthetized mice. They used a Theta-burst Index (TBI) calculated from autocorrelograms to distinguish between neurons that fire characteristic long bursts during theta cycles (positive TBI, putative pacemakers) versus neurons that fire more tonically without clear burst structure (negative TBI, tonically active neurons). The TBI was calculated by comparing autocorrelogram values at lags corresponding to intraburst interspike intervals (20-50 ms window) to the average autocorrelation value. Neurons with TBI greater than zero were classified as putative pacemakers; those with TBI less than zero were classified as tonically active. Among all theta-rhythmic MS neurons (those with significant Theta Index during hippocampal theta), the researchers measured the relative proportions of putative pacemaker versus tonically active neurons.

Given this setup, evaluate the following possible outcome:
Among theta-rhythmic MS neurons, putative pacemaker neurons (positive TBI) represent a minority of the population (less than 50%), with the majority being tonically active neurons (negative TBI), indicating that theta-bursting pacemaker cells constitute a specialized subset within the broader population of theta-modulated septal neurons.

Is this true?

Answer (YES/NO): NO